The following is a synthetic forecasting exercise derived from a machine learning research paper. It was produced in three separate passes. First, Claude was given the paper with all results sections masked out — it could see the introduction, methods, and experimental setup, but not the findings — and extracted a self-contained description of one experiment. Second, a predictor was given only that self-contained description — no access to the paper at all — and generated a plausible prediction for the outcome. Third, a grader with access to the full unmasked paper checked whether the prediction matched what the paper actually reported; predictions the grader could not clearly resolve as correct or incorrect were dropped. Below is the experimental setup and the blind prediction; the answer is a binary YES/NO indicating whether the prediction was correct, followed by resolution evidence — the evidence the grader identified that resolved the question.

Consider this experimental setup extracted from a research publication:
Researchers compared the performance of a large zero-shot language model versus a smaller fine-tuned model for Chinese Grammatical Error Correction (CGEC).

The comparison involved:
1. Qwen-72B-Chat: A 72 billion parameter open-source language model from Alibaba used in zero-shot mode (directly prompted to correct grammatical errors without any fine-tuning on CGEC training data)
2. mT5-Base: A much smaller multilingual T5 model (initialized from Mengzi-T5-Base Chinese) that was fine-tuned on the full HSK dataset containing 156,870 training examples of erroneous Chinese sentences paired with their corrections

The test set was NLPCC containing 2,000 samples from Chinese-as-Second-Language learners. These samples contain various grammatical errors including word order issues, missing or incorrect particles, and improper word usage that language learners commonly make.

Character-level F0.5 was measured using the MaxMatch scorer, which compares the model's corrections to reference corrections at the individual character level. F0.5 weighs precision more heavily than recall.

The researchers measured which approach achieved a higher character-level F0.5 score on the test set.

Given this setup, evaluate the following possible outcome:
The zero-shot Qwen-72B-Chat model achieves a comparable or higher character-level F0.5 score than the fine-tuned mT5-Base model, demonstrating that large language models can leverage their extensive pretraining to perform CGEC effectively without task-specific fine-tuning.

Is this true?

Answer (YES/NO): YES